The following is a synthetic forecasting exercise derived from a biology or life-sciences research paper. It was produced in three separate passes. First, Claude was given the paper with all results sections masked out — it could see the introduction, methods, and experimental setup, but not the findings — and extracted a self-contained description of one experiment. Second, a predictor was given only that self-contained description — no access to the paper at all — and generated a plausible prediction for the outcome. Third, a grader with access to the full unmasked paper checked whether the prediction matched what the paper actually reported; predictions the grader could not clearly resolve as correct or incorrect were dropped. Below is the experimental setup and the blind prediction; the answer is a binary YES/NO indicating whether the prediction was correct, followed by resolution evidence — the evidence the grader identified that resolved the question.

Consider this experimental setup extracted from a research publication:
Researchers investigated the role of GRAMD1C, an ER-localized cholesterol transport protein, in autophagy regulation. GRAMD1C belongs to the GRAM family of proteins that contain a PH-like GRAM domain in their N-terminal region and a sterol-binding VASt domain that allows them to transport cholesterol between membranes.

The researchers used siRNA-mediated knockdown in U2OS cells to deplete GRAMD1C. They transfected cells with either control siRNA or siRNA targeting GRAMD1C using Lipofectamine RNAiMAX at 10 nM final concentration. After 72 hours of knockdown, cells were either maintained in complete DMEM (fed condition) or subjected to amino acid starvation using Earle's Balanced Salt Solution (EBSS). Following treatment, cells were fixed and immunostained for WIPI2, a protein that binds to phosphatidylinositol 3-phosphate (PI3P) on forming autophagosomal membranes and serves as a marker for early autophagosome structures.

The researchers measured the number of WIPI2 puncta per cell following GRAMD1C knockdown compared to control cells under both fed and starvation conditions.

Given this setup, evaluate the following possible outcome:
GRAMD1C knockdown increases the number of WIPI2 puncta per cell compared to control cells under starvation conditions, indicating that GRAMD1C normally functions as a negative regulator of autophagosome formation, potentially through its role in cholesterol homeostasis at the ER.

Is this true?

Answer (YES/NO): YES